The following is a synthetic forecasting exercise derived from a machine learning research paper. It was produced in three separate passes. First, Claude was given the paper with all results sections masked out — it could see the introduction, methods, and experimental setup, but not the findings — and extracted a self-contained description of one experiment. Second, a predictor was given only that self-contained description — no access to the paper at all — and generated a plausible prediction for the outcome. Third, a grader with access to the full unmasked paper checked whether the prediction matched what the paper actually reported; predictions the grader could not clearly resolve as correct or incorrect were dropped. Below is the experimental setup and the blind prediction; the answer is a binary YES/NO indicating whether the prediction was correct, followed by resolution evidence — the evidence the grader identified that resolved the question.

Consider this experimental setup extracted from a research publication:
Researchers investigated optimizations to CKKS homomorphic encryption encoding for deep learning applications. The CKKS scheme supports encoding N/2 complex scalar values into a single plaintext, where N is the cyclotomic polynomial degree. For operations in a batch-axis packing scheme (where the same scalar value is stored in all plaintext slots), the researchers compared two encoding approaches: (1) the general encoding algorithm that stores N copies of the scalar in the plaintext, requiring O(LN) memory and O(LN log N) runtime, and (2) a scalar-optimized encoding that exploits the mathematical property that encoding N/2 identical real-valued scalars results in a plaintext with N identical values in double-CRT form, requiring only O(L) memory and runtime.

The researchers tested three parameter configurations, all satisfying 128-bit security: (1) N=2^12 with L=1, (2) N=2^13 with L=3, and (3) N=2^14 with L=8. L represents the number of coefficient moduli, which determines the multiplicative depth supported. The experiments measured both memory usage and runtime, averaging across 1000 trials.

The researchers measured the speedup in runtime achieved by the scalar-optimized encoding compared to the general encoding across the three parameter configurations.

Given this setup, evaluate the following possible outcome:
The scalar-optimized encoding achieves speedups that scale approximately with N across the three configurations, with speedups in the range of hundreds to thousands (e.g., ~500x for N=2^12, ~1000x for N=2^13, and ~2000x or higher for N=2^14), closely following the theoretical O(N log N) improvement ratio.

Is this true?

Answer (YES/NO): NO